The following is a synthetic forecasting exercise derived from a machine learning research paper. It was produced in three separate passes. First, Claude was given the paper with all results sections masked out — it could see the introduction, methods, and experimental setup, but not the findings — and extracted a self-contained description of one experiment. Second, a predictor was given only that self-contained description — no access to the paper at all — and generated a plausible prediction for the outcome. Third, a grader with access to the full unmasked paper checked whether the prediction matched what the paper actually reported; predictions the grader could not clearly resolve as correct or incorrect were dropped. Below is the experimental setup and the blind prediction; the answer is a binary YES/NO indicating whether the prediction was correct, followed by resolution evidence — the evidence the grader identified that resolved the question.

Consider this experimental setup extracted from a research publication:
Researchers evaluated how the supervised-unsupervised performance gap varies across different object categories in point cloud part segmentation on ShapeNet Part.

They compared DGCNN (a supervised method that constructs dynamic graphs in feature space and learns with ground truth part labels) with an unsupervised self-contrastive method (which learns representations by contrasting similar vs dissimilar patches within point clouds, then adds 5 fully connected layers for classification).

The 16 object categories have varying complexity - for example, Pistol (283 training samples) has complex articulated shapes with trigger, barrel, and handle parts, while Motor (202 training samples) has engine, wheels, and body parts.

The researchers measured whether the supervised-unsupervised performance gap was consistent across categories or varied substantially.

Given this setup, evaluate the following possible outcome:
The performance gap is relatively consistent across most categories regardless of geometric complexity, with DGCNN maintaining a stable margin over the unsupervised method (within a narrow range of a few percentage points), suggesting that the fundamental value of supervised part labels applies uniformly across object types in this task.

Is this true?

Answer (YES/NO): NO